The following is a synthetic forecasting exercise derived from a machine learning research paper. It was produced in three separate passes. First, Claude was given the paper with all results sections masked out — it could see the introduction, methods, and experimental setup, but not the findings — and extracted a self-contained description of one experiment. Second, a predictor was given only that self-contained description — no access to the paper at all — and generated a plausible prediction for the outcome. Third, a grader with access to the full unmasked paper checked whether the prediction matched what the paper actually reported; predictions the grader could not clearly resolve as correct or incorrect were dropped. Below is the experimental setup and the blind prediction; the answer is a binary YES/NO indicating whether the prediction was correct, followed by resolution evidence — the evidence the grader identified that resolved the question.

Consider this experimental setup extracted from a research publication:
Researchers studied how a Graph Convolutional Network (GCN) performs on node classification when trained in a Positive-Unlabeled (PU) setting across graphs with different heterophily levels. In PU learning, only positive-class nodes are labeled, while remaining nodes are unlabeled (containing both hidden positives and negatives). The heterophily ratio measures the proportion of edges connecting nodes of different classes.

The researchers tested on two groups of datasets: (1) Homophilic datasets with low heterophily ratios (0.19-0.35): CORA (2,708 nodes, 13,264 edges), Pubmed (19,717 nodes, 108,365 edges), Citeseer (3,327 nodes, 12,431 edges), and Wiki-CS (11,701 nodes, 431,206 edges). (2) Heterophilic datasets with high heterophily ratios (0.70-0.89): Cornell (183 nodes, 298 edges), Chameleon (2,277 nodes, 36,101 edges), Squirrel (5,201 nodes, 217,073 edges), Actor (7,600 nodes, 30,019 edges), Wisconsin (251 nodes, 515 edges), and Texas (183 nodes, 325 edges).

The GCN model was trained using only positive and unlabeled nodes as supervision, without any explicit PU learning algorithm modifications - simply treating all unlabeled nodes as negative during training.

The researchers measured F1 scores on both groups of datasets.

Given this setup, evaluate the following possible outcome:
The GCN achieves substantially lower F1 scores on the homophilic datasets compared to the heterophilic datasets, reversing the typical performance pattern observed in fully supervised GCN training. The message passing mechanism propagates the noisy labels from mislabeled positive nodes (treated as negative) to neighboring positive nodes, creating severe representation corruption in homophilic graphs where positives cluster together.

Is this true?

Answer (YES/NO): NO